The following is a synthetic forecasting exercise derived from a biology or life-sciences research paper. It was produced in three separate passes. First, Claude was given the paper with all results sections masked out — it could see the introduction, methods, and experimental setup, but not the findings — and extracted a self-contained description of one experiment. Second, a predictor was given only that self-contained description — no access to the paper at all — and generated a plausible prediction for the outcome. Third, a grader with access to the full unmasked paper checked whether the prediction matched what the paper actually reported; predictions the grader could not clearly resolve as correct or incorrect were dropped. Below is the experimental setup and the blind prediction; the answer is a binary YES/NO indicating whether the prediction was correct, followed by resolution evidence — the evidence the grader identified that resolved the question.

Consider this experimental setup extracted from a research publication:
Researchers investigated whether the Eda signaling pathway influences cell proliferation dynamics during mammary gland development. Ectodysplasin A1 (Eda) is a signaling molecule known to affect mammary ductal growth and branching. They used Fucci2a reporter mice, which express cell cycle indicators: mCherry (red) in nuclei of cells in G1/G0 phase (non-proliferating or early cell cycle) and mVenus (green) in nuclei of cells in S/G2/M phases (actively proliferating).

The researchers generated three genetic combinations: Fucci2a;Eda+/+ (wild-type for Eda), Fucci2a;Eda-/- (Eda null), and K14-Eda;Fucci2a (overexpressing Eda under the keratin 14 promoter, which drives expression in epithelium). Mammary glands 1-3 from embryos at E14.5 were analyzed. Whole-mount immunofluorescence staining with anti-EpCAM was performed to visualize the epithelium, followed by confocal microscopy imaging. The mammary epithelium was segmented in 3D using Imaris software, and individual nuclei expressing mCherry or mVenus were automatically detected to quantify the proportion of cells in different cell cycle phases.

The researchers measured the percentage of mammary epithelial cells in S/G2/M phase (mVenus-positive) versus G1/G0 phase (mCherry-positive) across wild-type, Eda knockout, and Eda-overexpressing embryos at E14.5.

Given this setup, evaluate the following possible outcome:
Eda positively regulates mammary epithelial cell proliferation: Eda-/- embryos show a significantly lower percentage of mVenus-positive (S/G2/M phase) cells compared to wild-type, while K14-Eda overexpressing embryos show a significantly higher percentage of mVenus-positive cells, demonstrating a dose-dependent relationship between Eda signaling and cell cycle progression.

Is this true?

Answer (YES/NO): NO